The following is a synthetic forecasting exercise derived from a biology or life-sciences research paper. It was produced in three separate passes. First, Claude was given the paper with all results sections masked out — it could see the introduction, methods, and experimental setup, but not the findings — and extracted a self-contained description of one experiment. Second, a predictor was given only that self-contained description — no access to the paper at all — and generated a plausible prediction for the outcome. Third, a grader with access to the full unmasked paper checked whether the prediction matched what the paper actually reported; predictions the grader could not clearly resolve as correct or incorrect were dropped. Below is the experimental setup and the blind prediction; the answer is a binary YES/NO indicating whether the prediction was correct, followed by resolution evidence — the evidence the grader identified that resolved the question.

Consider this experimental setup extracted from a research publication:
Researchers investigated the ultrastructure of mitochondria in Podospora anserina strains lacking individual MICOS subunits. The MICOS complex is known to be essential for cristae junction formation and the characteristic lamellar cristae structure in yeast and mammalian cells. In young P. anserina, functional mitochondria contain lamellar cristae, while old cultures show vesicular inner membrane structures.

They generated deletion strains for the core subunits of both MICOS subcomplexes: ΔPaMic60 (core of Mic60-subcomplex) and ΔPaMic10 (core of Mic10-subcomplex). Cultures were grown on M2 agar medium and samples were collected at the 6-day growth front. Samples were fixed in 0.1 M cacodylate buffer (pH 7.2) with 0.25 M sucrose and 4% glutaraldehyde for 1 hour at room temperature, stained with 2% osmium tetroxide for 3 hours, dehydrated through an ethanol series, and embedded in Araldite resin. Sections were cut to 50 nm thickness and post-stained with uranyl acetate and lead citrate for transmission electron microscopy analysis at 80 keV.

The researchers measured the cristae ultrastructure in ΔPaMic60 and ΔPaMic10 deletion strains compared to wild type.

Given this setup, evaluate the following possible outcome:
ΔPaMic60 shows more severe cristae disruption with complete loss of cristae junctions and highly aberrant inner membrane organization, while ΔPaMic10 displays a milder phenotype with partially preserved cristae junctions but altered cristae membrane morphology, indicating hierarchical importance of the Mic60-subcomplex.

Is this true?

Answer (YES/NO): NO